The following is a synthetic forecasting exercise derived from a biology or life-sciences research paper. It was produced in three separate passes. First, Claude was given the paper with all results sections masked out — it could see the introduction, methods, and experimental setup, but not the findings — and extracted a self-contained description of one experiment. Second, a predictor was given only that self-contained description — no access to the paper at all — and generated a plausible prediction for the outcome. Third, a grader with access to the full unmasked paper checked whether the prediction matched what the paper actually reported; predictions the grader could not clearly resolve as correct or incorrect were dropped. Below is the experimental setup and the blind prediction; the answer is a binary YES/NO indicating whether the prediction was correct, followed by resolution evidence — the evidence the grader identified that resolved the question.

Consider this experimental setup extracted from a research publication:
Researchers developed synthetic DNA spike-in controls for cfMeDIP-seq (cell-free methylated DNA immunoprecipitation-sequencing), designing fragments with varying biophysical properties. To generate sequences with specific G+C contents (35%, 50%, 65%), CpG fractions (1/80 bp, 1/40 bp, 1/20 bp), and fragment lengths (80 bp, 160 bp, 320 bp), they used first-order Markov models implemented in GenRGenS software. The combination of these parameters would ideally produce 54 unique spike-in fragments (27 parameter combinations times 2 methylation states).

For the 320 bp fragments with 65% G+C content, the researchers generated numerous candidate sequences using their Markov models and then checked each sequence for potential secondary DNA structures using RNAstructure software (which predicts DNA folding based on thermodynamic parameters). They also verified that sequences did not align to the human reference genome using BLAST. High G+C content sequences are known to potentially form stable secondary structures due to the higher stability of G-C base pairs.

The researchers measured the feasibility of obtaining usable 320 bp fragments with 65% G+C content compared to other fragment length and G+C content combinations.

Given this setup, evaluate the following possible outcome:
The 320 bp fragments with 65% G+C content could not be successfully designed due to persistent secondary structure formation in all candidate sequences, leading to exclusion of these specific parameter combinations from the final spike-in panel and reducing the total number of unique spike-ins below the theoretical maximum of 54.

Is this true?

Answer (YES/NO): NO